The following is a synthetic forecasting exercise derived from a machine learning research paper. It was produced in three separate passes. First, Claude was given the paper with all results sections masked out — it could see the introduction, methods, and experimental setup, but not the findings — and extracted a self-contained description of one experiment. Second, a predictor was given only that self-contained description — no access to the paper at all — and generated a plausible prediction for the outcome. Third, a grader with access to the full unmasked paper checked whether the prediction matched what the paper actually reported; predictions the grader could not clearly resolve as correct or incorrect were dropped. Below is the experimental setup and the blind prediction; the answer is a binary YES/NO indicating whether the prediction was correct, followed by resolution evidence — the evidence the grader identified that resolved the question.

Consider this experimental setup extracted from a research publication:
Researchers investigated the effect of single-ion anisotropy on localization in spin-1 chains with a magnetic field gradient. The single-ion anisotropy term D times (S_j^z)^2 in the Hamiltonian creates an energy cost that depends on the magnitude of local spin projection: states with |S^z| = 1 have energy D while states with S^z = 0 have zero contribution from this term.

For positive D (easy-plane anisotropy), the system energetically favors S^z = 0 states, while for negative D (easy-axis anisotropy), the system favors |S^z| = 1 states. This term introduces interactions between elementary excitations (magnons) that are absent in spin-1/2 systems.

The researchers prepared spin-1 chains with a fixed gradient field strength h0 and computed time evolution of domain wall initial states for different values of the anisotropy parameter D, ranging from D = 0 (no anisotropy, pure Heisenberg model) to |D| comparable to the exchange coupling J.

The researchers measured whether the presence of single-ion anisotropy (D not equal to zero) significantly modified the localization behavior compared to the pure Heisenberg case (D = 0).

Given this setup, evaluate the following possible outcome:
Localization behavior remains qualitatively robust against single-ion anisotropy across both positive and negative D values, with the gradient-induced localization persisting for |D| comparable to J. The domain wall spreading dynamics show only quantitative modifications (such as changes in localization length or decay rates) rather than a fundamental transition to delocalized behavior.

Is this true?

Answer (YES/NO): NO